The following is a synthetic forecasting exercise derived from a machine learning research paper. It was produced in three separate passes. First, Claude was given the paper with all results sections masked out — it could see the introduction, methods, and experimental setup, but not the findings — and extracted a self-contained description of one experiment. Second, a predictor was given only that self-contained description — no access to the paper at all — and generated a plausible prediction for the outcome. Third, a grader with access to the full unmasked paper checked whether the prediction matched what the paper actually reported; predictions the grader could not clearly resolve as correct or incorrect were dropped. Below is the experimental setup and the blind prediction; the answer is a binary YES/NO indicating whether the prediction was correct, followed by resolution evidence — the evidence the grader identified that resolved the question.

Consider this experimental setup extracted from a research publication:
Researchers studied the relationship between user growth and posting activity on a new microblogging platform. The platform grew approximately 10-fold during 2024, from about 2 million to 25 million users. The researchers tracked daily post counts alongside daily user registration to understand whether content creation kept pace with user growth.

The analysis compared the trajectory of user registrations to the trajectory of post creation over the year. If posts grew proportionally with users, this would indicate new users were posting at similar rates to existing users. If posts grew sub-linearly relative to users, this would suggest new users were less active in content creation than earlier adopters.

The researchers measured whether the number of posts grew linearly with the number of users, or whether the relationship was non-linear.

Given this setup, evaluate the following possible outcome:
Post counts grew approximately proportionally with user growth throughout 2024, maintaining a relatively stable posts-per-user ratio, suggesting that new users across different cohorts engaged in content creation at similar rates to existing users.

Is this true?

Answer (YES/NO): NO